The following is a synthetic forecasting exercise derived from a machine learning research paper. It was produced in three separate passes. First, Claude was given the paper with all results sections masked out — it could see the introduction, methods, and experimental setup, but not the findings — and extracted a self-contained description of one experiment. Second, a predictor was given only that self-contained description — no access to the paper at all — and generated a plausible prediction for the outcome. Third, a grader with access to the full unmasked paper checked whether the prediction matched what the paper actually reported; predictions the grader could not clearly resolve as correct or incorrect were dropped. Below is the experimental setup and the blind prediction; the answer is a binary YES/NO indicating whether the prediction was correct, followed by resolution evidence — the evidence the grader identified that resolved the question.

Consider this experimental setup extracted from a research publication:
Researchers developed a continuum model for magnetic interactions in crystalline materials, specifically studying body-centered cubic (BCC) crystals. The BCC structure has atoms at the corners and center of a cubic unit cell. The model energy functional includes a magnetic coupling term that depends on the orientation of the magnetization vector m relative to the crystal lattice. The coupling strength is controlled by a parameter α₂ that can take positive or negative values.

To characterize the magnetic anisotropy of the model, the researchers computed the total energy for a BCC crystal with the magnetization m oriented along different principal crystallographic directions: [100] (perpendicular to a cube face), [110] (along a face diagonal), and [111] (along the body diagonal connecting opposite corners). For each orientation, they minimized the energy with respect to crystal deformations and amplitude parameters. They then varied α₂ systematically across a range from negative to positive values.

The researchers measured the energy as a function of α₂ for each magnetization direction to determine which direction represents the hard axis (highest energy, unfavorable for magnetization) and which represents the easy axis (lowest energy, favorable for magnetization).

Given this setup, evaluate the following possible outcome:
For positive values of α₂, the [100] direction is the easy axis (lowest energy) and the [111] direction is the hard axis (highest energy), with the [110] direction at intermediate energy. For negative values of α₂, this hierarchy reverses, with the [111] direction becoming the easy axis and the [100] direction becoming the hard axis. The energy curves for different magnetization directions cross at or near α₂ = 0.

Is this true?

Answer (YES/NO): NO